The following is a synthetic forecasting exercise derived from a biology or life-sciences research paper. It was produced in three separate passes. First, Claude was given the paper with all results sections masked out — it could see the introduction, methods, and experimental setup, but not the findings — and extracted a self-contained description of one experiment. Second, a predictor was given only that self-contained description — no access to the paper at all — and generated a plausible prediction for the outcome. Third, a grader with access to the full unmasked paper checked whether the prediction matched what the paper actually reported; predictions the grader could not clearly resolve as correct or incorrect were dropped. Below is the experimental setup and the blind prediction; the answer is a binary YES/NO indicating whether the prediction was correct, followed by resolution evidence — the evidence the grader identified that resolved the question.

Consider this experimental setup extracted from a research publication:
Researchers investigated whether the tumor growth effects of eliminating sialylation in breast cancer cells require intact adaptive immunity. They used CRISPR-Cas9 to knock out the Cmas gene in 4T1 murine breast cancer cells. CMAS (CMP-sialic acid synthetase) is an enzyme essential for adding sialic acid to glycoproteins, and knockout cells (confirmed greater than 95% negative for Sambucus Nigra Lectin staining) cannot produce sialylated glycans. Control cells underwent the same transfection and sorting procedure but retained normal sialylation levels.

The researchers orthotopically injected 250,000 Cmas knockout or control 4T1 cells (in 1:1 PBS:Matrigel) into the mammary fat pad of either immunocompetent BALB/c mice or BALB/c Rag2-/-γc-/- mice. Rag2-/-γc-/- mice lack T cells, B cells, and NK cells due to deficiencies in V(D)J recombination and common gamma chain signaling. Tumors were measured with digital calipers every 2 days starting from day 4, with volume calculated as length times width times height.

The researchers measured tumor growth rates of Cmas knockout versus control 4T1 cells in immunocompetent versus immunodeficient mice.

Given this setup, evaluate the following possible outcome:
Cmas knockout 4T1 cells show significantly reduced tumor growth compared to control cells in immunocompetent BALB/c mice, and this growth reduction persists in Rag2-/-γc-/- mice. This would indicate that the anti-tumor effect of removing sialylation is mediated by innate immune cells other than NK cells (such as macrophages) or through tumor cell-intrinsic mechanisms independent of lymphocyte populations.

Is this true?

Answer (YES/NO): NO